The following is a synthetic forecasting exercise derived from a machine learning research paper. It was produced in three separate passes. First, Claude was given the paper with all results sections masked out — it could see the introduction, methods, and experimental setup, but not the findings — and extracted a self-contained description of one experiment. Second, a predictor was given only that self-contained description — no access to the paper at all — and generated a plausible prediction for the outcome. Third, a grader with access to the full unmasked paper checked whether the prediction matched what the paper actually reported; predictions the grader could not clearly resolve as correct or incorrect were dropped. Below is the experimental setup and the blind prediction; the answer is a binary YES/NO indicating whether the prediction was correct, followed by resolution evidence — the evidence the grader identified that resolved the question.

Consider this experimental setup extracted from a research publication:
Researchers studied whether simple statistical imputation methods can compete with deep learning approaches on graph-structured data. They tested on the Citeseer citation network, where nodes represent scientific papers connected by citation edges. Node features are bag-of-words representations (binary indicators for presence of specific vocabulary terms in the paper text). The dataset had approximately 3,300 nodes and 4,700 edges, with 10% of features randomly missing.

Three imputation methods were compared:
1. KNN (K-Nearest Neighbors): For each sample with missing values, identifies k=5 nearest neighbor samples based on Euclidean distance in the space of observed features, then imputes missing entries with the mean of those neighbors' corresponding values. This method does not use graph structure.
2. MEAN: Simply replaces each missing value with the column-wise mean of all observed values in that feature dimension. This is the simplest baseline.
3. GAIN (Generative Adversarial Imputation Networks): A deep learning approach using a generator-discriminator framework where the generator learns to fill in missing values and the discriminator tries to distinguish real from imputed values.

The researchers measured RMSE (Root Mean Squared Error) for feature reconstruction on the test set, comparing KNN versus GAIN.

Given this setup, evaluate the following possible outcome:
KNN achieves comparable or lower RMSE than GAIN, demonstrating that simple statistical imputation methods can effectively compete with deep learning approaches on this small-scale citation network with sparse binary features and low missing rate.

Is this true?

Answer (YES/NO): NO